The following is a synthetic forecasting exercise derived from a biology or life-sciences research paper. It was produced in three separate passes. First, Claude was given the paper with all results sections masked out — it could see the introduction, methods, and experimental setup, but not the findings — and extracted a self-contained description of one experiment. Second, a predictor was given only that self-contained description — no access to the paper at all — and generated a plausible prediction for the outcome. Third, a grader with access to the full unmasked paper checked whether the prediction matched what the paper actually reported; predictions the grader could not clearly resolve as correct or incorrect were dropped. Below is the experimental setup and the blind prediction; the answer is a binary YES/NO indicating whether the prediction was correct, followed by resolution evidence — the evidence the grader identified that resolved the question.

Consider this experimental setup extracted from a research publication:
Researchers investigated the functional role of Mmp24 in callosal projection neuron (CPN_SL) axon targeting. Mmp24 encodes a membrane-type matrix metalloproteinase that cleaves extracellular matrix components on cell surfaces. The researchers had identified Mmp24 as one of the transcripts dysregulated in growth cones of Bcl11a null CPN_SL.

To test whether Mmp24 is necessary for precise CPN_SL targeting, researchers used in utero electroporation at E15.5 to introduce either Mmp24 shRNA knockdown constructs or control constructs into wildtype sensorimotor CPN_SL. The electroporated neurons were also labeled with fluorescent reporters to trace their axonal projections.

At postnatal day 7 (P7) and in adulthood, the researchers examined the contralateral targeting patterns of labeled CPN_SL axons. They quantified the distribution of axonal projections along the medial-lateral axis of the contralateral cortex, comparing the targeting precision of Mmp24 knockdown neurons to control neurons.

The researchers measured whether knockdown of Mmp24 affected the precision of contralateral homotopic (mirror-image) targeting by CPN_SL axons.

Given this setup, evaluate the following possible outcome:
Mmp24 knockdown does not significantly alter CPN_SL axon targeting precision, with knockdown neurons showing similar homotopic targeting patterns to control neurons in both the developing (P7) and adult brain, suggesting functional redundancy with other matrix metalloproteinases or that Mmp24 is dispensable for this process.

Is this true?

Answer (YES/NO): NO